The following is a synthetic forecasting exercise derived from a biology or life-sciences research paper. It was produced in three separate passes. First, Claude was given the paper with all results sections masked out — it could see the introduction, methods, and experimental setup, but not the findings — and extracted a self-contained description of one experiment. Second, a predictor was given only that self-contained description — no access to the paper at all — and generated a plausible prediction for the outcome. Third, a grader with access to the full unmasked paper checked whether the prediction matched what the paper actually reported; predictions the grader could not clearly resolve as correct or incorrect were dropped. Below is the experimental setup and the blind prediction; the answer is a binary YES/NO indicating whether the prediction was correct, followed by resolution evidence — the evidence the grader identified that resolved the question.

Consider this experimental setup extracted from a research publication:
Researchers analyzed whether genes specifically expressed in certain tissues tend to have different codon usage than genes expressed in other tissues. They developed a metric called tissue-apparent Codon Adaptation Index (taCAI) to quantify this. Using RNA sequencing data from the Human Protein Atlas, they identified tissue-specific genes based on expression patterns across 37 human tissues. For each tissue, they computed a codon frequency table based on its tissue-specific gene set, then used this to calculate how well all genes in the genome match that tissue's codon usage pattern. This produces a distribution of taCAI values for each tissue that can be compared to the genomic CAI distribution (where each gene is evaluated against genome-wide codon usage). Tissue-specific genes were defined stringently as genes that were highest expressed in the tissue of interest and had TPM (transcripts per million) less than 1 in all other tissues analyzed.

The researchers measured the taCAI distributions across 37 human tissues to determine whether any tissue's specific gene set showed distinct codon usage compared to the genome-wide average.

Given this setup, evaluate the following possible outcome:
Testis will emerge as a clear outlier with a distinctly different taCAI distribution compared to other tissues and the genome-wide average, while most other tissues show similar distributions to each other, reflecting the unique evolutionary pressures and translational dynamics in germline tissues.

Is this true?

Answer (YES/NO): YES